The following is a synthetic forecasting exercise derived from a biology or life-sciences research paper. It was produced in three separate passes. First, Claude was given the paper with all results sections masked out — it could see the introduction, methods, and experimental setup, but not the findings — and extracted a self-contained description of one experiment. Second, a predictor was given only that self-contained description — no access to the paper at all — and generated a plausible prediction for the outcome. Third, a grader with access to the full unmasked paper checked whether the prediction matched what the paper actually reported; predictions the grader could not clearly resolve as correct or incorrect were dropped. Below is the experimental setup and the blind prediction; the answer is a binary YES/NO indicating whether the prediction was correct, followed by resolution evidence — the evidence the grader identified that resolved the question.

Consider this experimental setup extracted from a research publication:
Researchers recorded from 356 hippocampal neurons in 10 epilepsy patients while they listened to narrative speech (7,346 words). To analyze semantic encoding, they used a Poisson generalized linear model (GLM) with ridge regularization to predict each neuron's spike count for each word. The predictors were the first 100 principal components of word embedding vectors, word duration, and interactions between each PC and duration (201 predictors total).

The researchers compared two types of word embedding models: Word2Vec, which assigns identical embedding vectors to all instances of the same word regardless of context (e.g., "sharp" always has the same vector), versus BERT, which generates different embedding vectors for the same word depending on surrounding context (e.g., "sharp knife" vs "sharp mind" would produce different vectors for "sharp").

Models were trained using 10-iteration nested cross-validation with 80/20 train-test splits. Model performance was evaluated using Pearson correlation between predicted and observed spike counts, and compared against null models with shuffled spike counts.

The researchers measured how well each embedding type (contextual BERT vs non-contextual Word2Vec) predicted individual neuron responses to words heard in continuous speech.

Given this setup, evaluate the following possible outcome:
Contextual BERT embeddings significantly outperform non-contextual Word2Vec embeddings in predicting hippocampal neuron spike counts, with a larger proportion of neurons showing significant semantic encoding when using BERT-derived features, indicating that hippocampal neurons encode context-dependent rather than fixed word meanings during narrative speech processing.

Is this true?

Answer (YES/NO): NO